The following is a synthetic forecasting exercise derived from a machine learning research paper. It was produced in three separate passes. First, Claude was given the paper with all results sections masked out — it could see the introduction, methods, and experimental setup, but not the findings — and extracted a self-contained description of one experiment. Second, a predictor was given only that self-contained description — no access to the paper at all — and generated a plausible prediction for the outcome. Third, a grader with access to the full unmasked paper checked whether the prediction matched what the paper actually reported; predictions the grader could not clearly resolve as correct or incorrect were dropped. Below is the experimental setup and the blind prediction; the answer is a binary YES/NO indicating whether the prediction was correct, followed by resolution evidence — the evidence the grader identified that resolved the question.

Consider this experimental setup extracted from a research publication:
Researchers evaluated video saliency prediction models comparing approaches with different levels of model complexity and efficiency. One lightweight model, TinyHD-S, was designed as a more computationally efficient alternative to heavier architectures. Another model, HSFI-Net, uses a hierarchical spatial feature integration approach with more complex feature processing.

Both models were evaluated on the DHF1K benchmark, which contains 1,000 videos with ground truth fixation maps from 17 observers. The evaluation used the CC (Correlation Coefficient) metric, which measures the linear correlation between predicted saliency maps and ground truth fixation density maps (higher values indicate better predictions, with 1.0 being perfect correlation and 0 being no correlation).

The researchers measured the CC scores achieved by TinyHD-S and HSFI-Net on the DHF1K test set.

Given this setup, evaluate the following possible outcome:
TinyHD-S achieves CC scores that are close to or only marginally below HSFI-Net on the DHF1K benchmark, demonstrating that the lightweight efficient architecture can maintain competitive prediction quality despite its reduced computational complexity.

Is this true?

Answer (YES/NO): NO